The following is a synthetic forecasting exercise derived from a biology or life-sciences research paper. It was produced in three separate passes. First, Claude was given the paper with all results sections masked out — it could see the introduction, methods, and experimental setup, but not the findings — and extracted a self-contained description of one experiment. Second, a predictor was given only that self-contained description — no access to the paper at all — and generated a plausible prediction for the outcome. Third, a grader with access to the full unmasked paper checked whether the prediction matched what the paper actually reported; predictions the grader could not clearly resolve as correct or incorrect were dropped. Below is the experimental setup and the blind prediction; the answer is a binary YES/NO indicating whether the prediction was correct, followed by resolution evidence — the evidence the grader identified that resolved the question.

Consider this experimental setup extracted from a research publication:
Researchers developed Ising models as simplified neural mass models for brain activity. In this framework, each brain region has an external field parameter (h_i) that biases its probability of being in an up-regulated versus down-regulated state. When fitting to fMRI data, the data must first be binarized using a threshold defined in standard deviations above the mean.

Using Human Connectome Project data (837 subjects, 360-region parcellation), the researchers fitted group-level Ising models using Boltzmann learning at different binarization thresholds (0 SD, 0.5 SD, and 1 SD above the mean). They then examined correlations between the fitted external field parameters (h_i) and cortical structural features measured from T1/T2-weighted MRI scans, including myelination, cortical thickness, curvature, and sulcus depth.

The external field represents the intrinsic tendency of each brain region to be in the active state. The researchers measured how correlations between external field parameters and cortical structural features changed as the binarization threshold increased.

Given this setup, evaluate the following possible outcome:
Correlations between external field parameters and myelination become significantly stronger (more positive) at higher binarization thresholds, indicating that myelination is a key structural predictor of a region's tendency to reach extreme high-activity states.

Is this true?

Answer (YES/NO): YES